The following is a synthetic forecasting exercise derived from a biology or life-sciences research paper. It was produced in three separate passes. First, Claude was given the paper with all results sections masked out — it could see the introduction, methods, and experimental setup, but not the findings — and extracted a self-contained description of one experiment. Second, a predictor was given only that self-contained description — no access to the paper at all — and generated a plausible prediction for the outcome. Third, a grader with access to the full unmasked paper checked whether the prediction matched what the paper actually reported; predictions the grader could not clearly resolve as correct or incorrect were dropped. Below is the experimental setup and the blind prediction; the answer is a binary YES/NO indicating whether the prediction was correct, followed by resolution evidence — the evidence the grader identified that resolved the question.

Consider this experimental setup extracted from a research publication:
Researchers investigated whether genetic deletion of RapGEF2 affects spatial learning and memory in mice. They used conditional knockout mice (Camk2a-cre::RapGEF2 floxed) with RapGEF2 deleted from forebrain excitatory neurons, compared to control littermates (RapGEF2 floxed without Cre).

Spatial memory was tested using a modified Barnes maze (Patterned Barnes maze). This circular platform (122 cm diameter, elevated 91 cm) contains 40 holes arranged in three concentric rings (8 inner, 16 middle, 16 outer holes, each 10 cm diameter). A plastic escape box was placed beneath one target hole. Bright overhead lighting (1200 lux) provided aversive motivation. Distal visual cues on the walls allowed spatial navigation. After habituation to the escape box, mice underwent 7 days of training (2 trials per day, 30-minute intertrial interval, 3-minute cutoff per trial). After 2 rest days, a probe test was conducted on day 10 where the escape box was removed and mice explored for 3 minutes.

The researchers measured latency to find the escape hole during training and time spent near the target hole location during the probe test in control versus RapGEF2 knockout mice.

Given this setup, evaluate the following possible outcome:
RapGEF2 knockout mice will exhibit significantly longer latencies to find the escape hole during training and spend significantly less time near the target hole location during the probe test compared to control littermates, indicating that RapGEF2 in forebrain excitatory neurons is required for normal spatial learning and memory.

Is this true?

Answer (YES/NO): NO